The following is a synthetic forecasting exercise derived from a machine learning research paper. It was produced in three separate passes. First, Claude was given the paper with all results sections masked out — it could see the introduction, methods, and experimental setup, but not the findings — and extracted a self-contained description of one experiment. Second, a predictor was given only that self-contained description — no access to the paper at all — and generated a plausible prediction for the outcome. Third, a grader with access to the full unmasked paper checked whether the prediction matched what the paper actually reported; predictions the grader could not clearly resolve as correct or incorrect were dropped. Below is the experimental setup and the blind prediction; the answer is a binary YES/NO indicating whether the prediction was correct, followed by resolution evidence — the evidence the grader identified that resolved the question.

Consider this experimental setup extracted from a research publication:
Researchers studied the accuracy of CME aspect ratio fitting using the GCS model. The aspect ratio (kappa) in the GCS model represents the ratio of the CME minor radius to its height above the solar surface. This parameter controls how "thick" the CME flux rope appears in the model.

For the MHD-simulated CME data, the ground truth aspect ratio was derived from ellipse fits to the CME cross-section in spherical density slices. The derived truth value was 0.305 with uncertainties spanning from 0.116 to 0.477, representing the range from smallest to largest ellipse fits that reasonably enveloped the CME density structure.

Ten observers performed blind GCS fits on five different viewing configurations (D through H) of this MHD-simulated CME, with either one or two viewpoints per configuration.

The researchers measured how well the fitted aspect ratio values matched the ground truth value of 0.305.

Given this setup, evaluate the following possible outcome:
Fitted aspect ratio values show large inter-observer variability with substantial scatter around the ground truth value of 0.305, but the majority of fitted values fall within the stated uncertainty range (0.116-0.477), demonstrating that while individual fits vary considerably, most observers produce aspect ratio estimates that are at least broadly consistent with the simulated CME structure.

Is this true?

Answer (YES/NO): YES